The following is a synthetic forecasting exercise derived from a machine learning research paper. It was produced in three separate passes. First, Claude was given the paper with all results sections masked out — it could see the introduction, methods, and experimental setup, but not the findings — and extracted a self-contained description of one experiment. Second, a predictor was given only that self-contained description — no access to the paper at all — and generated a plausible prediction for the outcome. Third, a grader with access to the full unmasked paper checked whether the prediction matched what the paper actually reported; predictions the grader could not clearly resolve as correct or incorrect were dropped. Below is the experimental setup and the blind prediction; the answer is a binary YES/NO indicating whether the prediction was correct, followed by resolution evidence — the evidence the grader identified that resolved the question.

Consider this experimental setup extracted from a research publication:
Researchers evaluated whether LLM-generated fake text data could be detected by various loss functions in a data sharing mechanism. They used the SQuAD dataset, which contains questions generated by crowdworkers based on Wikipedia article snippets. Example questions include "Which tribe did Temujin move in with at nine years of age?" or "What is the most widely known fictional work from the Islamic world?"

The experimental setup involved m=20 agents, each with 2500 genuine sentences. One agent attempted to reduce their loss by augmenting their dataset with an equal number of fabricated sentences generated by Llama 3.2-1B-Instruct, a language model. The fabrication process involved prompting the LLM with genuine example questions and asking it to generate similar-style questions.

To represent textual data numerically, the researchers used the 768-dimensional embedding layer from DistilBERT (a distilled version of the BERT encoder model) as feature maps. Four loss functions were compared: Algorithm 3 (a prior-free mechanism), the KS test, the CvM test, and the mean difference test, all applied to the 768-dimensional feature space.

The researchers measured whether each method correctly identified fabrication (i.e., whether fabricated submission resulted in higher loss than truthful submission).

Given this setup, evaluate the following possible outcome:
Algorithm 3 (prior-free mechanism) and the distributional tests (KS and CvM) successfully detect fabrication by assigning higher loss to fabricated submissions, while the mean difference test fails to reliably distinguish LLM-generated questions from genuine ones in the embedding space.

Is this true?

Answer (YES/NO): NO